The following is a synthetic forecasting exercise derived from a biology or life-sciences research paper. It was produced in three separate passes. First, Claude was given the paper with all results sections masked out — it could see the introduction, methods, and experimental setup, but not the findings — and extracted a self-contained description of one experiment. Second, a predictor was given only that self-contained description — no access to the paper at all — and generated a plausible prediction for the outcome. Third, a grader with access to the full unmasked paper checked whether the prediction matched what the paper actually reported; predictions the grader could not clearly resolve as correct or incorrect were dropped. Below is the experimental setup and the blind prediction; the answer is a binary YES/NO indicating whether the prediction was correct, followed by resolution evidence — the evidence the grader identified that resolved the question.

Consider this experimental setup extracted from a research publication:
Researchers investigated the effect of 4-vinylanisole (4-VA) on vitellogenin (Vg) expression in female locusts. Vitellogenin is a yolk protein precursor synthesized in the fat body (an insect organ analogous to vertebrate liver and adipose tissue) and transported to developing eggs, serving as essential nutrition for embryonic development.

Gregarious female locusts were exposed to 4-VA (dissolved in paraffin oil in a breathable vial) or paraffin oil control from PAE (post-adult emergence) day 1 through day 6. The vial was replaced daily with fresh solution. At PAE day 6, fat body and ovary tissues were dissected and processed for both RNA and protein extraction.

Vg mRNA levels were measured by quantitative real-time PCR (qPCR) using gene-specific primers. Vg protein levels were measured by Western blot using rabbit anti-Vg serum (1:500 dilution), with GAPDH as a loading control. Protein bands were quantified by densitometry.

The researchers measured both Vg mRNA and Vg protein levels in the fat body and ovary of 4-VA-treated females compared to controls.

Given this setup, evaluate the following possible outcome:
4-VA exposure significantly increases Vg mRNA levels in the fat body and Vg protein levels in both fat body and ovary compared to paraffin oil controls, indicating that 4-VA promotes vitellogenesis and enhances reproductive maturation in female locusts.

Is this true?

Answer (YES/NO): YES